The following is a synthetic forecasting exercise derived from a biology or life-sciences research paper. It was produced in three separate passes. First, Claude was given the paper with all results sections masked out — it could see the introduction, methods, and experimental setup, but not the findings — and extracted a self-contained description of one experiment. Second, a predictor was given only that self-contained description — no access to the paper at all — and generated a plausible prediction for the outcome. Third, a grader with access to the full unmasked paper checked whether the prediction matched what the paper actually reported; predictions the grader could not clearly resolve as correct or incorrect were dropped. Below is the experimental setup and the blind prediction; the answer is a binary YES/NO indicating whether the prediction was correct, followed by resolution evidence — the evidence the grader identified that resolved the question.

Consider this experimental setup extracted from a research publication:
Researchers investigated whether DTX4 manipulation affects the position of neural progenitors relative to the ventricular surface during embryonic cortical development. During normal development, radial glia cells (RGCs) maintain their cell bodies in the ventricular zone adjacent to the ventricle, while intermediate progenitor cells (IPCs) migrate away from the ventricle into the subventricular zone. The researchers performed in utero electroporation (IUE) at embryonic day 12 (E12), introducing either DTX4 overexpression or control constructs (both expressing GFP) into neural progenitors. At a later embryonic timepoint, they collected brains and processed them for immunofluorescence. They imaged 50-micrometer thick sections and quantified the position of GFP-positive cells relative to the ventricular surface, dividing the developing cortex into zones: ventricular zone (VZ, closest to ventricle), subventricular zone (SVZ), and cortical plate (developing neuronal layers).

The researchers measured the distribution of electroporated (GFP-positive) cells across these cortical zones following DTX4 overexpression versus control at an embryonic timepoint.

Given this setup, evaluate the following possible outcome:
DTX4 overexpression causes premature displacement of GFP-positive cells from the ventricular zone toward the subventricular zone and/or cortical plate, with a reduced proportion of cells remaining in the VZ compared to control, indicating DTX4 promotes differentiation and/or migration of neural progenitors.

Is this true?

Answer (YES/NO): NO